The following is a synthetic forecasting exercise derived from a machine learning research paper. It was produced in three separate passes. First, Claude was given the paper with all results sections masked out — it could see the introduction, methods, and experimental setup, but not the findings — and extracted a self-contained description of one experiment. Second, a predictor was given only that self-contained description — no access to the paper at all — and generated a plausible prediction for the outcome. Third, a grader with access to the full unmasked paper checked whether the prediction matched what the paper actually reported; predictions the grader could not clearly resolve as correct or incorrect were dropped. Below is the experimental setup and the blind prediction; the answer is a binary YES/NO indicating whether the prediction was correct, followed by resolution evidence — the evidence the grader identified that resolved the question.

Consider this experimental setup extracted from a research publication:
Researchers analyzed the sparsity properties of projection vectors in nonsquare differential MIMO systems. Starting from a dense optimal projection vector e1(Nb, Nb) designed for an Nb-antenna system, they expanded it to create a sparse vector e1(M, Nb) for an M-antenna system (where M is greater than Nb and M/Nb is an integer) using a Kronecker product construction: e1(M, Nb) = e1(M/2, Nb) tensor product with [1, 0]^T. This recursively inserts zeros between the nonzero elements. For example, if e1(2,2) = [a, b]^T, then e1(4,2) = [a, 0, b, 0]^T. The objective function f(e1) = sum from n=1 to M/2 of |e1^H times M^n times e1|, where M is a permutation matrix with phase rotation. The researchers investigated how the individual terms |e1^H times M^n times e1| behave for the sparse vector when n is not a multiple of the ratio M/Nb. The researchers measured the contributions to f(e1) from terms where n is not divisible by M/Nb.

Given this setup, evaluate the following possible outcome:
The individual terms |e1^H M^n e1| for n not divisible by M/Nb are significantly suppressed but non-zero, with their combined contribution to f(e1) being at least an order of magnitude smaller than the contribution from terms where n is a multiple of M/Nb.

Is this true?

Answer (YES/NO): NO